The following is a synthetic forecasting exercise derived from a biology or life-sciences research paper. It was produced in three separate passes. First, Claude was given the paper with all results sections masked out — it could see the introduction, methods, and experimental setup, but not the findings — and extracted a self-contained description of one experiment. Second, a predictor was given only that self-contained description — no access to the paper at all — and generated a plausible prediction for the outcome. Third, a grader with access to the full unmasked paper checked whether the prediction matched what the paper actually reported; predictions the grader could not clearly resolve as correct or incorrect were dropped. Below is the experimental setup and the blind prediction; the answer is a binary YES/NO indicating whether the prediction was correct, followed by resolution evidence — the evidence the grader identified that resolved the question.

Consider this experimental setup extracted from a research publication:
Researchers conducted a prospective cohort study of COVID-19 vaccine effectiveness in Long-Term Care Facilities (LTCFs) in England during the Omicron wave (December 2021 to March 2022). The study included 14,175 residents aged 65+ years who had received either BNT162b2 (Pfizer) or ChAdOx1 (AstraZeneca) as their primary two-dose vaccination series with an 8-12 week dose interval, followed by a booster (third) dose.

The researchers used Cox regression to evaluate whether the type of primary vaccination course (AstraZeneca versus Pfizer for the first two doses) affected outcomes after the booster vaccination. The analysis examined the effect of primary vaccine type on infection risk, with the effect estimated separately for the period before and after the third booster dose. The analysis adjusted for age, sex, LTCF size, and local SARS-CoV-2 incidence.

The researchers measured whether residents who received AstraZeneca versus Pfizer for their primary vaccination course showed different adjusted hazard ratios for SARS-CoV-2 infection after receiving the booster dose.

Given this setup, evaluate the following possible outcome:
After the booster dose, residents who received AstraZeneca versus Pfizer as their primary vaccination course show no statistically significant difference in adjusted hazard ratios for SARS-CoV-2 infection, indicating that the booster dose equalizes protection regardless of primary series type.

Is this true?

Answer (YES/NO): NO